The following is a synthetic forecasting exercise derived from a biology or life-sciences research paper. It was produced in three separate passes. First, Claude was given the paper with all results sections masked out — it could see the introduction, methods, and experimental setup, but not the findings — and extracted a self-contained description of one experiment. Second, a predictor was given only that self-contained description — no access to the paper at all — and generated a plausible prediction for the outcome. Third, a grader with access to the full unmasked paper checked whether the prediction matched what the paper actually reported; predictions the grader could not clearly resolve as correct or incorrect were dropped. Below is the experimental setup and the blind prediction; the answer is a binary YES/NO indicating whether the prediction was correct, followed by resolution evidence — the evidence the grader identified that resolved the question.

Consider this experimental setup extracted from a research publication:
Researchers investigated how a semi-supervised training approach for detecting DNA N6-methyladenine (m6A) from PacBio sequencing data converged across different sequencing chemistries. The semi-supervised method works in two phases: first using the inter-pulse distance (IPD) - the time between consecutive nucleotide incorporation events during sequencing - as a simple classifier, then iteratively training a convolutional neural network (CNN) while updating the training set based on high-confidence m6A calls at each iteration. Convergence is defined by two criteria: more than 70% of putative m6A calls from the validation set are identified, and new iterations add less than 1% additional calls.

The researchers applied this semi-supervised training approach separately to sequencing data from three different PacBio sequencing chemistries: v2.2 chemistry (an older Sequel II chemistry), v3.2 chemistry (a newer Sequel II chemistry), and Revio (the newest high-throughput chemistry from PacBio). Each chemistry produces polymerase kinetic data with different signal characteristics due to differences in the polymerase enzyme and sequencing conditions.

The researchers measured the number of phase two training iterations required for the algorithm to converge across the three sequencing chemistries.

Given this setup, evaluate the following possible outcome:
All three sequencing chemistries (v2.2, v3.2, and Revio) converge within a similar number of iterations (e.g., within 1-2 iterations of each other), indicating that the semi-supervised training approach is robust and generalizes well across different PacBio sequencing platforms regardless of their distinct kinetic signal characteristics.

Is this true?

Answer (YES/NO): NO